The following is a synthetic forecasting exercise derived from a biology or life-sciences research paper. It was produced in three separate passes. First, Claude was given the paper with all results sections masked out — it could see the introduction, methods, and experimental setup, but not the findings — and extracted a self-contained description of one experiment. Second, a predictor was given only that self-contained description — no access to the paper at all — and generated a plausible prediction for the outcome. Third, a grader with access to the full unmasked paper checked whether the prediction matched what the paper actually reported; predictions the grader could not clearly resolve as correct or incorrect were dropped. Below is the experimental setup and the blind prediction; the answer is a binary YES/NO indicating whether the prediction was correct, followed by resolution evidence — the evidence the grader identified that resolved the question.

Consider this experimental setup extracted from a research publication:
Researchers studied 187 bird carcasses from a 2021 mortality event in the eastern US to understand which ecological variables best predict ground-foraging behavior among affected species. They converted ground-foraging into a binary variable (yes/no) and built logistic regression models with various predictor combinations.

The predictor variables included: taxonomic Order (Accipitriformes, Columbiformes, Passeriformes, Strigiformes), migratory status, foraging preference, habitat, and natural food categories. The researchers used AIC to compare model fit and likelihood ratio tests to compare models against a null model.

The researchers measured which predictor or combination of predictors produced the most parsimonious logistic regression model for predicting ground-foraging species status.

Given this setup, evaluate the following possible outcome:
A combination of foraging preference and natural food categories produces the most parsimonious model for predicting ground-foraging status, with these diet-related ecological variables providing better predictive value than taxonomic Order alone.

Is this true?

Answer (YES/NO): NO